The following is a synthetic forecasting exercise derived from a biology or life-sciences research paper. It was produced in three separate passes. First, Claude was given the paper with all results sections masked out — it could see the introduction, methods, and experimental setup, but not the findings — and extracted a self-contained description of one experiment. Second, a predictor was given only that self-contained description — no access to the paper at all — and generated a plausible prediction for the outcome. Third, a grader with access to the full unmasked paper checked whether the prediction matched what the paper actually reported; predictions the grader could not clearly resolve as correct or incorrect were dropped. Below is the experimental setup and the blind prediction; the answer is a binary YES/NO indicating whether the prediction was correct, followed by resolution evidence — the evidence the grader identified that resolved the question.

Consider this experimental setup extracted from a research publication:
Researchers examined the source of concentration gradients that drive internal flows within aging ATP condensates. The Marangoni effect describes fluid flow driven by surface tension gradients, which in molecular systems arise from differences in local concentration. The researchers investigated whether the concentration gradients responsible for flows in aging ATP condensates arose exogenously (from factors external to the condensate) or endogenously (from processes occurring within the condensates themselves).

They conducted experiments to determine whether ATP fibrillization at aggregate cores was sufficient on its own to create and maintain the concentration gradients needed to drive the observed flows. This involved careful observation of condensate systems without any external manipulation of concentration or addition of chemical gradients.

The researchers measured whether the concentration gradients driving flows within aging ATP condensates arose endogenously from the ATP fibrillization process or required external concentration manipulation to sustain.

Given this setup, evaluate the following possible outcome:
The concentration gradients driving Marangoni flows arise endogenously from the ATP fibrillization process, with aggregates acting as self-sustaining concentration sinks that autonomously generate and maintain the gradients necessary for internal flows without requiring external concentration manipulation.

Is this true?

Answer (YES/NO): YES